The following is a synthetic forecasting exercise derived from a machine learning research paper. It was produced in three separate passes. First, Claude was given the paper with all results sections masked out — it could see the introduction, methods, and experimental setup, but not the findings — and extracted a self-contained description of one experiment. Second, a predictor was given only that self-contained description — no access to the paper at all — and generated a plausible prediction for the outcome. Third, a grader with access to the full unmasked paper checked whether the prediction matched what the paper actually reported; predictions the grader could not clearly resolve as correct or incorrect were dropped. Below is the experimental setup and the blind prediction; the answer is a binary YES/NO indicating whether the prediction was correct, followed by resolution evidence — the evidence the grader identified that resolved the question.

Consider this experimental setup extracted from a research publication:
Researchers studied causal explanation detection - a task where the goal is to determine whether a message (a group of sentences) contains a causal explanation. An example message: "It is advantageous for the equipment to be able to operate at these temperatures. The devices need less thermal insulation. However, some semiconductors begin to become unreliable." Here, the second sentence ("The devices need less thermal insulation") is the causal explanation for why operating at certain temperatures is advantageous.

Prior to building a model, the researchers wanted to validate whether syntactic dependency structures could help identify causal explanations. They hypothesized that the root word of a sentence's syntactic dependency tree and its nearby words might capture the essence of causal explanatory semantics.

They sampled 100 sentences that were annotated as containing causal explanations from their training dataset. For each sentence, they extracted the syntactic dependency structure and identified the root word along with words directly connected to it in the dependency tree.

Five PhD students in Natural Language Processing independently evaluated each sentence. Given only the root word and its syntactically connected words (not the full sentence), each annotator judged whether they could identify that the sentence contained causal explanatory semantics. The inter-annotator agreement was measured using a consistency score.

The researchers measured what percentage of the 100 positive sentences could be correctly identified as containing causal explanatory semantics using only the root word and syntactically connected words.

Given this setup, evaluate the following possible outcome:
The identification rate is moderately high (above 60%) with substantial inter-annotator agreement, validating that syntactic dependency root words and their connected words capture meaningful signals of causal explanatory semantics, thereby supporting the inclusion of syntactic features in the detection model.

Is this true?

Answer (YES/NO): YES